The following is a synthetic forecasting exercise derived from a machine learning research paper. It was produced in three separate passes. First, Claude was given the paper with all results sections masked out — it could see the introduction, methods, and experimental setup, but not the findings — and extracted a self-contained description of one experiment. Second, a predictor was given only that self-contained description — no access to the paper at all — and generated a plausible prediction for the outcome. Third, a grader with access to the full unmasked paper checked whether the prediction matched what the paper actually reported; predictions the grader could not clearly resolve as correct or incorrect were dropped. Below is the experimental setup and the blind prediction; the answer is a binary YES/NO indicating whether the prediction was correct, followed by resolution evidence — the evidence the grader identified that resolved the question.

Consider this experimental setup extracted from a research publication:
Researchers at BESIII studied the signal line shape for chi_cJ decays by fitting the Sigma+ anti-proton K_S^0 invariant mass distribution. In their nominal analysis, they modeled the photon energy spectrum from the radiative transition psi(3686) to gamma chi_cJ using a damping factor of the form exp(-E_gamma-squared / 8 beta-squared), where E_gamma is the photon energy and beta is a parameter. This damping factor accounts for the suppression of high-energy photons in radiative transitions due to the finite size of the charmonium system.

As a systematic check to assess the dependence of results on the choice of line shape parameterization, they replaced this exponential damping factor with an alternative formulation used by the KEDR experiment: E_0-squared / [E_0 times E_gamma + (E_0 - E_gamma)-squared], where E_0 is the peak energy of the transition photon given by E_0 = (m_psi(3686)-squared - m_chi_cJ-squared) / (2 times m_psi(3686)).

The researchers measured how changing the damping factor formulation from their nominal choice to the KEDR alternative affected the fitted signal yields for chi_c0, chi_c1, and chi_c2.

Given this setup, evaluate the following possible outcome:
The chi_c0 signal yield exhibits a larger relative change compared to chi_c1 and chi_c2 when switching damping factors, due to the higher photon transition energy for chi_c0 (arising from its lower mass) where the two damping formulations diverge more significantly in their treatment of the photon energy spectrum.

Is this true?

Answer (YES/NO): NO